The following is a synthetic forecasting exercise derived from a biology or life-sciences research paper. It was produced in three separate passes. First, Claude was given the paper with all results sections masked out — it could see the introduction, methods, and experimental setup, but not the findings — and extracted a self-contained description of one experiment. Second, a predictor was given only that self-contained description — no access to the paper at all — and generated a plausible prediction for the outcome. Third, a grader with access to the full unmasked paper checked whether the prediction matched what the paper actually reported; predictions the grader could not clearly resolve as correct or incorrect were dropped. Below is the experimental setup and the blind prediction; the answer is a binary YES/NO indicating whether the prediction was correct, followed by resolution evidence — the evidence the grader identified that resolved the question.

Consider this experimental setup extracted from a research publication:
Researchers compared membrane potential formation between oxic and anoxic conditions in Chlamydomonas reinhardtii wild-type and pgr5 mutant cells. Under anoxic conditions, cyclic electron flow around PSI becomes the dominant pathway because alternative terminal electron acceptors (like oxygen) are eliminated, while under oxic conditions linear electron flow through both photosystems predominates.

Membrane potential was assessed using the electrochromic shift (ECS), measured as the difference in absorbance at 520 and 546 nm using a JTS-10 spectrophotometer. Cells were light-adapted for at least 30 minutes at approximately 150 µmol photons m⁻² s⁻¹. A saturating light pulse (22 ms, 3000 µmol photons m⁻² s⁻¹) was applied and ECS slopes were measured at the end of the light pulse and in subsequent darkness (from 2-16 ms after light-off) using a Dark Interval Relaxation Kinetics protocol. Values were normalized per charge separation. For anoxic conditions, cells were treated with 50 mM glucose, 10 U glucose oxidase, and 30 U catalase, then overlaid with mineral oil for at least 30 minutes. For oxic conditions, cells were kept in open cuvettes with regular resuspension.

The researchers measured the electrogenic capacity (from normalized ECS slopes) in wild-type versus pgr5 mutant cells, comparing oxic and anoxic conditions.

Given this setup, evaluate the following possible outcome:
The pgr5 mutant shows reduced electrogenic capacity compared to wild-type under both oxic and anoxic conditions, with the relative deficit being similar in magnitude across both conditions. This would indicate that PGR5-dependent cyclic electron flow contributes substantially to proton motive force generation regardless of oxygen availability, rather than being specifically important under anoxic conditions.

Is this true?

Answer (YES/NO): NO